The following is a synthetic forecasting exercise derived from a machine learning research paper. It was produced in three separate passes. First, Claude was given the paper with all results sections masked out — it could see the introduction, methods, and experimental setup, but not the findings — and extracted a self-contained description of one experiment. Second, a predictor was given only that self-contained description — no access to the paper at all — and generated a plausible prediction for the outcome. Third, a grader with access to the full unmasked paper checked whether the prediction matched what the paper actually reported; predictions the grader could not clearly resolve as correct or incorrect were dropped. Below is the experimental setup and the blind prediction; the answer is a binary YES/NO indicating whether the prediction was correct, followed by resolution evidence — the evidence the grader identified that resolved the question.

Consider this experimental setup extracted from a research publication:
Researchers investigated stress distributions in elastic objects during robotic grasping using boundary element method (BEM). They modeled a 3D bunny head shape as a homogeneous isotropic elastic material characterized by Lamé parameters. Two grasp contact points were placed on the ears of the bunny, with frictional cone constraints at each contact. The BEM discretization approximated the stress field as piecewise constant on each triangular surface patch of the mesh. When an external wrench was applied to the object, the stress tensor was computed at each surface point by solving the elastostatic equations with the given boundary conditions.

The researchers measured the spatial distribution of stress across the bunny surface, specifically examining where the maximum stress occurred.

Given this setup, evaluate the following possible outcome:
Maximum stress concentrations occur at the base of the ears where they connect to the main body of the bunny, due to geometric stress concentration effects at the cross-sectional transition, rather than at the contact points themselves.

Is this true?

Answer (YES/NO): YES